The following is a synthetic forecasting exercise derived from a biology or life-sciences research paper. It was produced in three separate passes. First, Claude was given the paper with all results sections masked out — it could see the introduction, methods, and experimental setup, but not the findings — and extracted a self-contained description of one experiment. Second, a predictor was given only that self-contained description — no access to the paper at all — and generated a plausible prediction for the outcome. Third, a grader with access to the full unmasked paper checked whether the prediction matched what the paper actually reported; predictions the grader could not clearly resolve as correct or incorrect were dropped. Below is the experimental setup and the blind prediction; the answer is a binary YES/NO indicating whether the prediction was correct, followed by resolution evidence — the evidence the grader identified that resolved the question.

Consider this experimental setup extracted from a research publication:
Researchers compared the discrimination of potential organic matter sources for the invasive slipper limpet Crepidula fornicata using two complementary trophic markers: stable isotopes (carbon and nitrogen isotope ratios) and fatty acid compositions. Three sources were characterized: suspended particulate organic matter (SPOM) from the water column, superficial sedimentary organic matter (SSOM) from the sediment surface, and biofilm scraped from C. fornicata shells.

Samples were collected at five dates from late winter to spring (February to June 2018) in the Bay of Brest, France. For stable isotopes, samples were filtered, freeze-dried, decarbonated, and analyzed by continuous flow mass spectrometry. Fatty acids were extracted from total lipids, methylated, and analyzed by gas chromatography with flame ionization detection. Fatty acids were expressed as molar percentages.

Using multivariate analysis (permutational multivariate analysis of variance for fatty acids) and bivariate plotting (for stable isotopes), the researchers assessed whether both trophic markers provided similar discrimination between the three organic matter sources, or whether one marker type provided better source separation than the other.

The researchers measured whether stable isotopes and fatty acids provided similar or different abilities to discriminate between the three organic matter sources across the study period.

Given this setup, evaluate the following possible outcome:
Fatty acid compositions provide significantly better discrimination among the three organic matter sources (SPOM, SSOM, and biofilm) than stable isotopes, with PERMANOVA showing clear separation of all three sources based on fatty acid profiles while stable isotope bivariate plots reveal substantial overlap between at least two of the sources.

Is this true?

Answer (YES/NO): NO